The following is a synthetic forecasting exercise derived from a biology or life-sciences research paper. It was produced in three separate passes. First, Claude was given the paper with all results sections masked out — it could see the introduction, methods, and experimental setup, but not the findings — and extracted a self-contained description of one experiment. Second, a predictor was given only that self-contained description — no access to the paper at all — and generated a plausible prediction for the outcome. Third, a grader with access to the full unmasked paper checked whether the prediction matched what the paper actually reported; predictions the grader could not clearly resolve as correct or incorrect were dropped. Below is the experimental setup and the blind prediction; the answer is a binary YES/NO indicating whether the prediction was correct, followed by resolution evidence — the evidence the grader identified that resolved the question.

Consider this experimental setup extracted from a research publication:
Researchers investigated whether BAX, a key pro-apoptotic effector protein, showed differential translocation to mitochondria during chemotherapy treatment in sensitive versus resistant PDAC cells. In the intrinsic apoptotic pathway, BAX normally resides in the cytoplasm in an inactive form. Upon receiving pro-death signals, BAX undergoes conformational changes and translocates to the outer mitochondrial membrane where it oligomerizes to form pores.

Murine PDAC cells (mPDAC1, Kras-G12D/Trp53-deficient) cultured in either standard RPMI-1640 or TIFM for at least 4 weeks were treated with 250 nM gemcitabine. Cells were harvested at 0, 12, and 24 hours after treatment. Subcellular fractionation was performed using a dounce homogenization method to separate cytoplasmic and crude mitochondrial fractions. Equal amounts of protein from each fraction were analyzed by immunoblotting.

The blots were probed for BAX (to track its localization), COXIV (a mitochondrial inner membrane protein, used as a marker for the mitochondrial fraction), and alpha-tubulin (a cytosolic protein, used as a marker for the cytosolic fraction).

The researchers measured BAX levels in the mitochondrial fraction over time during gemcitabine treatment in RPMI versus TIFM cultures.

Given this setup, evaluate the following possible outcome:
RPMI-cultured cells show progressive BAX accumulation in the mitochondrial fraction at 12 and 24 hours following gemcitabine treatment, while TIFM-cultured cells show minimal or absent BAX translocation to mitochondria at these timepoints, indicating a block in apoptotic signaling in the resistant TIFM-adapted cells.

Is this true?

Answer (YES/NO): YES